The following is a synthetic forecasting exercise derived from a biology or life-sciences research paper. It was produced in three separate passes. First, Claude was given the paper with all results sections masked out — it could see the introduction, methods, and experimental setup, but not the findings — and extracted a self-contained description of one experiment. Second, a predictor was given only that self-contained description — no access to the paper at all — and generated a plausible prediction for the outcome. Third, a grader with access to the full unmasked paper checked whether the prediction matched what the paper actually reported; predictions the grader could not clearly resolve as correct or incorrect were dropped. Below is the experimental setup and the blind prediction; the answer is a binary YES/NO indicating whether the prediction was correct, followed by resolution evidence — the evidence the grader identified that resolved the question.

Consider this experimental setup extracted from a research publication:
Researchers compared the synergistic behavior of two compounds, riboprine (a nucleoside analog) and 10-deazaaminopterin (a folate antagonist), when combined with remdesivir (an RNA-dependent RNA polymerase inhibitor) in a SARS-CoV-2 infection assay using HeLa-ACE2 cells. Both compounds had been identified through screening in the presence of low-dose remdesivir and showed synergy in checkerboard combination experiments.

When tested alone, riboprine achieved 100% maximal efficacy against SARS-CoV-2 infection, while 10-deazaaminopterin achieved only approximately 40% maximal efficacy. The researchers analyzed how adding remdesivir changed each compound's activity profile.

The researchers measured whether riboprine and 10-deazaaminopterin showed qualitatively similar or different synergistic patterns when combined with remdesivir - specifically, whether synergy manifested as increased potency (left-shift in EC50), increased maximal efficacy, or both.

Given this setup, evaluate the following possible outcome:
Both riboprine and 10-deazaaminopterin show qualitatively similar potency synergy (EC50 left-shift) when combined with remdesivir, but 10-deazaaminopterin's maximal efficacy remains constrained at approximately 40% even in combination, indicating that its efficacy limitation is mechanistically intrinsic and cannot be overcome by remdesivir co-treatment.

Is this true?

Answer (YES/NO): NO